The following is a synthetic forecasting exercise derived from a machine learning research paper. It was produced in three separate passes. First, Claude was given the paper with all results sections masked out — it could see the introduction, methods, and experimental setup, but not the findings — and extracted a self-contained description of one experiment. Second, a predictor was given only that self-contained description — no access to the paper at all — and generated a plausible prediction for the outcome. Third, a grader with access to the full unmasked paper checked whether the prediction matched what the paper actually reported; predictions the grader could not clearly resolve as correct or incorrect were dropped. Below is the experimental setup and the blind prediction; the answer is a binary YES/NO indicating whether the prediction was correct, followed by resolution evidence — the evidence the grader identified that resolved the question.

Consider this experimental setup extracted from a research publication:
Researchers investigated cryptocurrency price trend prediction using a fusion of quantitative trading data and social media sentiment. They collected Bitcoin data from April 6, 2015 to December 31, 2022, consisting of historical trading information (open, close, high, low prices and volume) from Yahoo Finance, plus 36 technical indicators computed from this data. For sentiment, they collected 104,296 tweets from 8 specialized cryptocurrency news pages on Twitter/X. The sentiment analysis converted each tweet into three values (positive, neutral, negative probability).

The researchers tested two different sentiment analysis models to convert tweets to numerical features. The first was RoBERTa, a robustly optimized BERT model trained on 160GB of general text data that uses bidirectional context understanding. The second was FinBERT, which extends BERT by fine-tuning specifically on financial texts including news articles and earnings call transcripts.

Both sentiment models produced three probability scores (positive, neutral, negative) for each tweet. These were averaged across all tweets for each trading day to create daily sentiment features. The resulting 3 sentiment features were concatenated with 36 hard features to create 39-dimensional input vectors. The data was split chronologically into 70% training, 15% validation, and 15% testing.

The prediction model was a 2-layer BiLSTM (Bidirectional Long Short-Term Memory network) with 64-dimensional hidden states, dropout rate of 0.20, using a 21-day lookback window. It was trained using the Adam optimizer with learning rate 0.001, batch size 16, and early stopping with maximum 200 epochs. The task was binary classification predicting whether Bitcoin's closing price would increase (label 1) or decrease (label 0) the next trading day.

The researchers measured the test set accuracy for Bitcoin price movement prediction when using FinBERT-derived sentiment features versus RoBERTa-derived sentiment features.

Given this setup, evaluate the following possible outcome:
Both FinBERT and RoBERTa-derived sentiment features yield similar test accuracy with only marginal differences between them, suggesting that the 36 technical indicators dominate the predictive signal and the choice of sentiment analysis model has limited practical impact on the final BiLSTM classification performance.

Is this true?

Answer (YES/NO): NO